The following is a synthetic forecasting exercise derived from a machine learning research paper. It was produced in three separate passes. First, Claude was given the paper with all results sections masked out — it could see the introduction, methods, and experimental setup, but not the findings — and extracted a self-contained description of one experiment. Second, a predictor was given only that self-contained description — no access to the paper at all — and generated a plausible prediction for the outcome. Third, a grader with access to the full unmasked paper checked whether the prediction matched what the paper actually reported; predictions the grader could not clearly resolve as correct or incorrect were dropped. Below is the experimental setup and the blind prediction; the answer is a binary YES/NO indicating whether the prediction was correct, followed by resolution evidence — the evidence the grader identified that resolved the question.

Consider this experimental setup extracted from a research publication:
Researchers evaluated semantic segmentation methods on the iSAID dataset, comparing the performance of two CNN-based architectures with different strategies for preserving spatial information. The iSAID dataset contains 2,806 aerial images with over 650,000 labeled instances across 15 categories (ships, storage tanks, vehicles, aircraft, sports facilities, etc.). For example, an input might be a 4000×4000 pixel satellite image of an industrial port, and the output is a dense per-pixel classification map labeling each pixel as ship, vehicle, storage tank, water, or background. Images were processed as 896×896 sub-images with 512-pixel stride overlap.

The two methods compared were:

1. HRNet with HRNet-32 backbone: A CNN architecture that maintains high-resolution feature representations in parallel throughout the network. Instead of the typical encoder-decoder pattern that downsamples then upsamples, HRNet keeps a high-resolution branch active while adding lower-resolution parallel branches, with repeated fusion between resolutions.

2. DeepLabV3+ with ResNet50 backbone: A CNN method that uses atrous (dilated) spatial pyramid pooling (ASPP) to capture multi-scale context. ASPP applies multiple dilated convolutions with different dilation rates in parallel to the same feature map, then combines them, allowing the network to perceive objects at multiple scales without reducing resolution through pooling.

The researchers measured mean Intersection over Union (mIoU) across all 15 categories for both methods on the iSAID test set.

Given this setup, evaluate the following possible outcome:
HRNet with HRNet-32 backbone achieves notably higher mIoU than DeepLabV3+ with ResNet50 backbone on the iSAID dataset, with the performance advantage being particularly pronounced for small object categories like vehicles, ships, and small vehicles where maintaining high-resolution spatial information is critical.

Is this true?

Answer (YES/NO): NO